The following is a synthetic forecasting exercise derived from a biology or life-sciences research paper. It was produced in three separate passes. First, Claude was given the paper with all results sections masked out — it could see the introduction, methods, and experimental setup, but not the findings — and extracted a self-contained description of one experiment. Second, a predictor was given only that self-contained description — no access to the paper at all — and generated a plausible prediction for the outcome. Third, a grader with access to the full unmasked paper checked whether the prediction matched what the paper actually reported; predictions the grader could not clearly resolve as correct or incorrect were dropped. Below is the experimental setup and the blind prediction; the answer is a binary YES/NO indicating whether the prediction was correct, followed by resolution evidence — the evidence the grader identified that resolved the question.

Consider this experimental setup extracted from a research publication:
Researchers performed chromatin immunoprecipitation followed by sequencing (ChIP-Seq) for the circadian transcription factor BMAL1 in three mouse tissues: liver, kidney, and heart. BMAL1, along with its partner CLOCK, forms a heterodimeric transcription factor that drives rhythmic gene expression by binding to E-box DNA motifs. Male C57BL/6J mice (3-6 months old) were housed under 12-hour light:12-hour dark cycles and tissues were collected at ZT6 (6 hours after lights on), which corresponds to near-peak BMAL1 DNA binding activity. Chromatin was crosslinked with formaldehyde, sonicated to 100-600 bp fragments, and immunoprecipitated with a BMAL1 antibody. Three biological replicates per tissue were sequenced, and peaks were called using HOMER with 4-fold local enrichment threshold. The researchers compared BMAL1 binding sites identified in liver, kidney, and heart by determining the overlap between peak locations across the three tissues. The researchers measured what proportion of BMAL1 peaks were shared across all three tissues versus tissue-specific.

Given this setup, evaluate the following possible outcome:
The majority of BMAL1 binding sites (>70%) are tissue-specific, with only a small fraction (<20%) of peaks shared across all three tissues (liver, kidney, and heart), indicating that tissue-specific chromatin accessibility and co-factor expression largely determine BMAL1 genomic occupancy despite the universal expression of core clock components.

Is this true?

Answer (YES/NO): YES